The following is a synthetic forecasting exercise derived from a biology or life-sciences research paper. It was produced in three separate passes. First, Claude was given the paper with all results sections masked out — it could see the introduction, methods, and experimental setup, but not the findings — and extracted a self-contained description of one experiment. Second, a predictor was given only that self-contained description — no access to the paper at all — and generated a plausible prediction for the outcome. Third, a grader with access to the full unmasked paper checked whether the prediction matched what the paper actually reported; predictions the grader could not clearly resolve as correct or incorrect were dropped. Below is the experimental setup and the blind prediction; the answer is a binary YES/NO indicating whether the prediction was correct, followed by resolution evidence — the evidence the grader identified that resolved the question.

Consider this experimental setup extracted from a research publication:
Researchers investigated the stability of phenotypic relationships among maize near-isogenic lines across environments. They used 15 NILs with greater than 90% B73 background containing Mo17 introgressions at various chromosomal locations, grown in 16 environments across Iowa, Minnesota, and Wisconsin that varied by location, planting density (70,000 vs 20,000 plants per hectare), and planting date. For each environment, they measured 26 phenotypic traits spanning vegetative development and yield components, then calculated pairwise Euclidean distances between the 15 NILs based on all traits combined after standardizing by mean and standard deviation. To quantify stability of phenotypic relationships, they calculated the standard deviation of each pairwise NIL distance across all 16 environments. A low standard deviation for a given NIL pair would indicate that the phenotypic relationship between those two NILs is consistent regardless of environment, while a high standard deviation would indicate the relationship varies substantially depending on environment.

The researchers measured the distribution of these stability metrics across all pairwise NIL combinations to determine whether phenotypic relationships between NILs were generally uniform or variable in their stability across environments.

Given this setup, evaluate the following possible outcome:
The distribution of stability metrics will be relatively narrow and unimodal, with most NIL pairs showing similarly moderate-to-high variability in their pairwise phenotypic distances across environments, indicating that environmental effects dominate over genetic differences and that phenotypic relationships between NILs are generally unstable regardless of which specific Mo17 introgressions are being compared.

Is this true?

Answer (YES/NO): NO